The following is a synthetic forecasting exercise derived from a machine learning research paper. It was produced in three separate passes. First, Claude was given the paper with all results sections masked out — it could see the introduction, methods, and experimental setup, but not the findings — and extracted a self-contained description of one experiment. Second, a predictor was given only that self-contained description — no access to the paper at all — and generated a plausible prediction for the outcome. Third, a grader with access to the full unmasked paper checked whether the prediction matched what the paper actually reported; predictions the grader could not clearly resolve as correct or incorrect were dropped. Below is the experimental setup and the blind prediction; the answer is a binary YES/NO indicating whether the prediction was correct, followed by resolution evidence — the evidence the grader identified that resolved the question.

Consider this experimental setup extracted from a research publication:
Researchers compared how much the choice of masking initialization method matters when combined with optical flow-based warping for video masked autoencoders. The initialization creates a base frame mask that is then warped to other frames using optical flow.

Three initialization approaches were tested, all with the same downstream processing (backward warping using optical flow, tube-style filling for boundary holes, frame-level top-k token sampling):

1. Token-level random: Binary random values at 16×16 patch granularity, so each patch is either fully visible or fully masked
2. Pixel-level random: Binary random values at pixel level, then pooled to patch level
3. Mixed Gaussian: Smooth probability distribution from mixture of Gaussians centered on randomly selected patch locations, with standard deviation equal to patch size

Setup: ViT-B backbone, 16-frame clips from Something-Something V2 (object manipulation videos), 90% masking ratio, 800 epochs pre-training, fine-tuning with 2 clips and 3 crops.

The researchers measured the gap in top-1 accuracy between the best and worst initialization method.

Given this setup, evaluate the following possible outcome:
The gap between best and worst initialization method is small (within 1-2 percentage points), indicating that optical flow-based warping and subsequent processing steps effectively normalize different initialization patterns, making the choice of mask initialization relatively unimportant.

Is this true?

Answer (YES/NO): YES